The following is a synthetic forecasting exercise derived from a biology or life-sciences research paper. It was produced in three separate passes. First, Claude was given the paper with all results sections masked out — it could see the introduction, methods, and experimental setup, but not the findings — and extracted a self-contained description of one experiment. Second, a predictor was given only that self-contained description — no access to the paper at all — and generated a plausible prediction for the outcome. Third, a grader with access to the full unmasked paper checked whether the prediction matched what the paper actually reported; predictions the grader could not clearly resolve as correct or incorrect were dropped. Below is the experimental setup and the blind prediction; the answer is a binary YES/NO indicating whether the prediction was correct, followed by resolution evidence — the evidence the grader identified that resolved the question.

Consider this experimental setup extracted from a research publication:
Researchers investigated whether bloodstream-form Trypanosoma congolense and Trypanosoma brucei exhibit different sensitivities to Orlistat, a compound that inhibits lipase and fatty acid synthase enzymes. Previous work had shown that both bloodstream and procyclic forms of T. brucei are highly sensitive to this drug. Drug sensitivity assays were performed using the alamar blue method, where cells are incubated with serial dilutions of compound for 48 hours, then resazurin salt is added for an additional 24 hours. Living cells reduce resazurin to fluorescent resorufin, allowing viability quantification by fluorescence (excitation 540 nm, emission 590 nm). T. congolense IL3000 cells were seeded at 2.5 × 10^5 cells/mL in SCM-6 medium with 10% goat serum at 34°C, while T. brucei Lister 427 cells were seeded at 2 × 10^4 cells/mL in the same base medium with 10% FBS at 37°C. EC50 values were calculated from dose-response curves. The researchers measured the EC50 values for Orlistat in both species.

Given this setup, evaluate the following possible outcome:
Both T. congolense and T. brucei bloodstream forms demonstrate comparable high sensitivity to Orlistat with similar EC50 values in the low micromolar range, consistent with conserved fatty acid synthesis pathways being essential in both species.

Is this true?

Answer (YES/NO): NO